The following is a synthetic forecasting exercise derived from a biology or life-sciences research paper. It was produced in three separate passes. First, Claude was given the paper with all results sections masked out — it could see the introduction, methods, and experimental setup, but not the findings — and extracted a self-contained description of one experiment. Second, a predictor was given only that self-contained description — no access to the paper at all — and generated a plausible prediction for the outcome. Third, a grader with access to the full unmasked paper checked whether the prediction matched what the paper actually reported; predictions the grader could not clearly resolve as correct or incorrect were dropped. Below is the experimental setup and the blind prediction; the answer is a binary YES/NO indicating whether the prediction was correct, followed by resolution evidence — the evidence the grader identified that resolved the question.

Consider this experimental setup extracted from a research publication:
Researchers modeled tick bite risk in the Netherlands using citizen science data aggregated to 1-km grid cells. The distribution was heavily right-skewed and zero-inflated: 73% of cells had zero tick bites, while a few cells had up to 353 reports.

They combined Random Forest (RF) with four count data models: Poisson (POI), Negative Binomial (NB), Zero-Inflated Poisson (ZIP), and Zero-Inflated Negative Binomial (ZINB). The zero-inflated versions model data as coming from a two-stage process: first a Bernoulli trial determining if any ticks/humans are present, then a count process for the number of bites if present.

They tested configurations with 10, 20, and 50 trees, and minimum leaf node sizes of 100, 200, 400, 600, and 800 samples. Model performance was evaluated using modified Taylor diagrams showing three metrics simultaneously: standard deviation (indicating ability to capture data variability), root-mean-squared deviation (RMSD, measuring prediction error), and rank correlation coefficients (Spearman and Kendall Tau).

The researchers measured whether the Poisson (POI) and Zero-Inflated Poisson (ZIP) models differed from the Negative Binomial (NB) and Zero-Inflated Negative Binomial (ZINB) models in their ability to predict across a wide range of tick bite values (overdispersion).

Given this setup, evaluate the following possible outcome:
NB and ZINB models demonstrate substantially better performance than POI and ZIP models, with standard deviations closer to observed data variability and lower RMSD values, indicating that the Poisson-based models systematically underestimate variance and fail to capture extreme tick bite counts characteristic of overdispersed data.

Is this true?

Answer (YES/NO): NO